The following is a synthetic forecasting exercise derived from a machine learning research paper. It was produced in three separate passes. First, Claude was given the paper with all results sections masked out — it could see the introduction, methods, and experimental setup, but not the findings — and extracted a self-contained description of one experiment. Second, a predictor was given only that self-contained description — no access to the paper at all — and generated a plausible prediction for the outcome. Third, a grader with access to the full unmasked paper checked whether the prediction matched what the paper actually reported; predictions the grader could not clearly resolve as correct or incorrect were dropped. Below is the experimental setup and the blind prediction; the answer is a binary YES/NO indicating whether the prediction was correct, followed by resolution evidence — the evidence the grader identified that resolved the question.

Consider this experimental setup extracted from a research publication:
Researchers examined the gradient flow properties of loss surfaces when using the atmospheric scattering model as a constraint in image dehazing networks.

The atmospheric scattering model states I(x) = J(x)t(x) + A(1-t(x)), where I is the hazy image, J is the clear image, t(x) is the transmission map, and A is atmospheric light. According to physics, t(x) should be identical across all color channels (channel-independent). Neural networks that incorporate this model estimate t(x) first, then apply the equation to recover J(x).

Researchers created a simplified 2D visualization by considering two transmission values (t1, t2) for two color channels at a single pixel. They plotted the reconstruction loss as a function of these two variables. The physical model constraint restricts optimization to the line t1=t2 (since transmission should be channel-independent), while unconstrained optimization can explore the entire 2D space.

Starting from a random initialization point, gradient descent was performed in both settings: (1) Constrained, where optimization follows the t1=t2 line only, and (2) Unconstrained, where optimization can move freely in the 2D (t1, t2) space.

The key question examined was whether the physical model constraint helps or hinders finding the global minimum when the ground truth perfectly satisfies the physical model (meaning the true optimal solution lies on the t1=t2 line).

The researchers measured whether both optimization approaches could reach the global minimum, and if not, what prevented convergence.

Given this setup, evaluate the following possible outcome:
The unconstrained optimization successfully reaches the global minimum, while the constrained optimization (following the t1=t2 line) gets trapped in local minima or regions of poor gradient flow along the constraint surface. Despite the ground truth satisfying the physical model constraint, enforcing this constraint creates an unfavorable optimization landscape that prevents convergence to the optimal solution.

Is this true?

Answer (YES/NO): YES